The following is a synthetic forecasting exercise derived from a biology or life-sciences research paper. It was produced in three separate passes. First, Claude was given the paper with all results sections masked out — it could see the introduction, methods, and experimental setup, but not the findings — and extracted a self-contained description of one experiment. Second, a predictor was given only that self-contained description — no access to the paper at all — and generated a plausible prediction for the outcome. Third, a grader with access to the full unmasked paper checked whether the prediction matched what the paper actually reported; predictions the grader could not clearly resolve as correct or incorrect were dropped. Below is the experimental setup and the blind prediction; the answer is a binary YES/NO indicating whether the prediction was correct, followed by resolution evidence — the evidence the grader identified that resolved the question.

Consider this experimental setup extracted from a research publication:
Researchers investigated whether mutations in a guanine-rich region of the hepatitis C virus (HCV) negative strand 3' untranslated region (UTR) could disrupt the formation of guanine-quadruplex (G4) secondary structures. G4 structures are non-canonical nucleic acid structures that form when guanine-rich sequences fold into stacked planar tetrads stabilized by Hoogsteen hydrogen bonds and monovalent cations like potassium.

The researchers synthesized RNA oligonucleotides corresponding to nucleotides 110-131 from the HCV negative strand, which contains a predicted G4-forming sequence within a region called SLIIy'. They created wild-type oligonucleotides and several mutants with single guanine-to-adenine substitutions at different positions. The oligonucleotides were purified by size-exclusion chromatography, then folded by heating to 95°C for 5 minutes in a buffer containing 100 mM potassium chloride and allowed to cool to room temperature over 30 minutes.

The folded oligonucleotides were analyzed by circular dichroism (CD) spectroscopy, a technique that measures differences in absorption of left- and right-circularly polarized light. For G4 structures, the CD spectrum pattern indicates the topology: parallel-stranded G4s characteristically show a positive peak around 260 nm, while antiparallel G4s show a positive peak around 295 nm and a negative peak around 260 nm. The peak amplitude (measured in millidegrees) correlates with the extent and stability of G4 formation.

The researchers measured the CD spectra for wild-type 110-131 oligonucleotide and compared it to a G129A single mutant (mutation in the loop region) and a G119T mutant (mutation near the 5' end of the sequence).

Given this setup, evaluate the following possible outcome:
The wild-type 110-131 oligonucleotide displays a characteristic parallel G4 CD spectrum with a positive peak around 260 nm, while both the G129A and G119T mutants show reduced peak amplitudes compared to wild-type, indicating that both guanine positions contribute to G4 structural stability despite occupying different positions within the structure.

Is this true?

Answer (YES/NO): YES